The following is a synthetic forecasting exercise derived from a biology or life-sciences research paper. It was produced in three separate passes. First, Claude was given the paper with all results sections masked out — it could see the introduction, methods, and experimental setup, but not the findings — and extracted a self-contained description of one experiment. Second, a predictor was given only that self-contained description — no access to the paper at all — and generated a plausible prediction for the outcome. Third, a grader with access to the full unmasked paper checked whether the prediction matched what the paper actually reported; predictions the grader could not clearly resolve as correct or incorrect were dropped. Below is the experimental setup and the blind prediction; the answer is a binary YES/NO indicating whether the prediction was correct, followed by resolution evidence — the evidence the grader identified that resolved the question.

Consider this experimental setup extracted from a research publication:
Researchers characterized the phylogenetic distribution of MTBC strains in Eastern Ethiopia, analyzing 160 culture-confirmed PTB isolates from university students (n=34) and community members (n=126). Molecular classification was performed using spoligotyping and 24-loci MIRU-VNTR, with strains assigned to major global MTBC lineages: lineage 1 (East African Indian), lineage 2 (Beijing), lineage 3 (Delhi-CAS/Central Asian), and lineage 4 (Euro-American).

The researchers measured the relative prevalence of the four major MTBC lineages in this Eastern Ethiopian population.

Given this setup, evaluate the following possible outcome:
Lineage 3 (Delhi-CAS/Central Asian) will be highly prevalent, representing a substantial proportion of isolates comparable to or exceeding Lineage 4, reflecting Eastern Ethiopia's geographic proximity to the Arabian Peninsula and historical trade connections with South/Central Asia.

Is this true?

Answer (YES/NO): NO